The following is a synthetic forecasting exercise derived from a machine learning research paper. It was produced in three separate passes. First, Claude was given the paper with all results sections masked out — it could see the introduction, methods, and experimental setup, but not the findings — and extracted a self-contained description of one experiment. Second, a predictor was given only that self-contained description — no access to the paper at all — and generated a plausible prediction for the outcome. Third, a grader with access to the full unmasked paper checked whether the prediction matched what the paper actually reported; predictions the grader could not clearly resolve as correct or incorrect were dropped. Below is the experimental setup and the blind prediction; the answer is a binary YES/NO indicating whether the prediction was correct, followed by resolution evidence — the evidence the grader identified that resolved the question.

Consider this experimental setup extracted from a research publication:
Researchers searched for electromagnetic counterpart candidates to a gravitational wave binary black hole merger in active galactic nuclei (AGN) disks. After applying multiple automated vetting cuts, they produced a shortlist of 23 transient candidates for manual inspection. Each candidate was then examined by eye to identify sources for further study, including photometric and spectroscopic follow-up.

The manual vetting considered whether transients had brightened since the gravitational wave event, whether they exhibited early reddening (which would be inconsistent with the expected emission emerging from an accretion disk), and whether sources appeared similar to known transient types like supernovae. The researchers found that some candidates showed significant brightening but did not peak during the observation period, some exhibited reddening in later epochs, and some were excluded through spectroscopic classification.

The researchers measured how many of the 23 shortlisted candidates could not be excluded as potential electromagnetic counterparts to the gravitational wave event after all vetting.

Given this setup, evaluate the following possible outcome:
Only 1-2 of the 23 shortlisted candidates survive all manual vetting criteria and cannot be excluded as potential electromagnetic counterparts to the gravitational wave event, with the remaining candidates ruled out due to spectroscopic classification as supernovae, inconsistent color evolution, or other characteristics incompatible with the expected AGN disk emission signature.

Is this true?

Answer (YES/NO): NO